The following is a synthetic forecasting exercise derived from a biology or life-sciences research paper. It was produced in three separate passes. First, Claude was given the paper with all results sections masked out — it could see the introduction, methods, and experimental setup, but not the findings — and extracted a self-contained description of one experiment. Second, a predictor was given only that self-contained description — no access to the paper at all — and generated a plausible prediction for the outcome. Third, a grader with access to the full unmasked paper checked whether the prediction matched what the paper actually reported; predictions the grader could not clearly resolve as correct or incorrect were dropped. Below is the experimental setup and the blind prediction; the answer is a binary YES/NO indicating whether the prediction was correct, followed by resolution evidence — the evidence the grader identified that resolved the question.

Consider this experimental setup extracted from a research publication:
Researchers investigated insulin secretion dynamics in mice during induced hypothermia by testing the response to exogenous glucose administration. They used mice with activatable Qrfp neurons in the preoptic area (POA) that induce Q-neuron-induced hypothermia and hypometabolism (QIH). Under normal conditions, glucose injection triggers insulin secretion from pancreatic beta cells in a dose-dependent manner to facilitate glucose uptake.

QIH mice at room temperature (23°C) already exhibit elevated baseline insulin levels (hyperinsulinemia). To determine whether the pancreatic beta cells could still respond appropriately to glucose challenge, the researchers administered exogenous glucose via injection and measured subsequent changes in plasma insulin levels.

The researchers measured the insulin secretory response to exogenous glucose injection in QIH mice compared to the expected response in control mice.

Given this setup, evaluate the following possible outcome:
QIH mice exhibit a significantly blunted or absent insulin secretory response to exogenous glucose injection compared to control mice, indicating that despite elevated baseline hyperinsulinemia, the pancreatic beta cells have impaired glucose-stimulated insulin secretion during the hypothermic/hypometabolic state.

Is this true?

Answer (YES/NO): YES